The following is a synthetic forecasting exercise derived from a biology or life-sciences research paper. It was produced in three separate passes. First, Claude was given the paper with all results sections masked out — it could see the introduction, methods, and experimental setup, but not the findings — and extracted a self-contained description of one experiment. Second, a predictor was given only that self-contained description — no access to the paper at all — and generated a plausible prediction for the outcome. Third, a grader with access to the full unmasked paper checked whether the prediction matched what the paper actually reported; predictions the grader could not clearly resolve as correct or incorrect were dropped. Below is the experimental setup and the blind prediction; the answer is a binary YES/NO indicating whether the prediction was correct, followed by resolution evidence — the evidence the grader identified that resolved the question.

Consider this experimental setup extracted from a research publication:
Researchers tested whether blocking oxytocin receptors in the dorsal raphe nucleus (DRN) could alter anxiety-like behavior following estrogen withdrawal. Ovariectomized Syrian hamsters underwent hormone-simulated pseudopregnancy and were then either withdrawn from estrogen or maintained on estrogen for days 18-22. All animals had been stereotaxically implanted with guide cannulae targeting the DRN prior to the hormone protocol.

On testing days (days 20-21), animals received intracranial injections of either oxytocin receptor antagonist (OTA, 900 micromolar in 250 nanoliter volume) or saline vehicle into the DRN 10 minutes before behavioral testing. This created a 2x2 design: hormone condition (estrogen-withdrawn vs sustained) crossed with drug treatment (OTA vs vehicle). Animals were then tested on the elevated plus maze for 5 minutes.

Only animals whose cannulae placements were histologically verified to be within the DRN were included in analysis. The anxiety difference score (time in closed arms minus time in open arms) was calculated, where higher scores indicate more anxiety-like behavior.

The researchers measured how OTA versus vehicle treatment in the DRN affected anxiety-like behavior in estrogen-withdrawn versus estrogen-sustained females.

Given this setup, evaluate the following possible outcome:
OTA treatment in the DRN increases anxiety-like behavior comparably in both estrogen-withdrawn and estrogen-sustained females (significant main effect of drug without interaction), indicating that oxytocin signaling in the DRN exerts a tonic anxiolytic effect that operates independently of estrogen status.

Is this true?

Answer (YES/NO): NO